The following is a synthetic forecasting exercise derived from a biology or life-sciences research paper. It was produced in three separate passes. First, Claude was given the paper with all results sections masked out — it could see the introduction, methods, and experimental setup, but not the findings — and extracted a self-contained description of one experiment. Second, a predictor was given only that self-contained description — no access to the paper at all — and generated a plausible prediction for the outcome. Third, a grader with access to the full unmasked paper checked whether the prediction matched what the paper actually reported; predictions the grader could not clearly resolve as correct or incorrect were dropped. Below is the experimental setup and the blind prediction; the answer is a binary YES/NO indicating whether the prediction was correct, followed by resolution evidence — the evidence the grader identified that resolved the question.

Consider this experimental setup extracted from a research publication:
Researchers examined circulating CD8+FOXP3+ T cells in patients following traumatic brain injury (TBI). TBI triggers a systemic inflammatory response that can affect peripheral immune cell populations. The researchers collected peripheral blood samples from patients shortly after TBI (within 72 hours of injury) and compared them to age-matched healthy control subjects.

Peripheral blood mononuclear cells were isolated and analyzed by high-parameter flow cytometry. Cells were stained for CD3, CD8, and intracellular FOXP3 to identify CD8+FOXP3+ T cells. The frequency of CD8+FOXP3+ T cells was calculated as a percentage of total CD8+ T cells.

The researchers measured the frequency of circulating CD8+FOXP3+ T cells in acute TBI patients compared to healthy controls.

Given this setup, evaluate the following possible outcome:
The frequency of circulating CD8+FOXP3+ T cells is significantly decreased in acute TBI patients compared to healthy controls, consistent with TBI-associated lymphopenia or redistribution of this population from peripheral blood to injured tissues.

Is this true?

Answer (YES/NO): NO